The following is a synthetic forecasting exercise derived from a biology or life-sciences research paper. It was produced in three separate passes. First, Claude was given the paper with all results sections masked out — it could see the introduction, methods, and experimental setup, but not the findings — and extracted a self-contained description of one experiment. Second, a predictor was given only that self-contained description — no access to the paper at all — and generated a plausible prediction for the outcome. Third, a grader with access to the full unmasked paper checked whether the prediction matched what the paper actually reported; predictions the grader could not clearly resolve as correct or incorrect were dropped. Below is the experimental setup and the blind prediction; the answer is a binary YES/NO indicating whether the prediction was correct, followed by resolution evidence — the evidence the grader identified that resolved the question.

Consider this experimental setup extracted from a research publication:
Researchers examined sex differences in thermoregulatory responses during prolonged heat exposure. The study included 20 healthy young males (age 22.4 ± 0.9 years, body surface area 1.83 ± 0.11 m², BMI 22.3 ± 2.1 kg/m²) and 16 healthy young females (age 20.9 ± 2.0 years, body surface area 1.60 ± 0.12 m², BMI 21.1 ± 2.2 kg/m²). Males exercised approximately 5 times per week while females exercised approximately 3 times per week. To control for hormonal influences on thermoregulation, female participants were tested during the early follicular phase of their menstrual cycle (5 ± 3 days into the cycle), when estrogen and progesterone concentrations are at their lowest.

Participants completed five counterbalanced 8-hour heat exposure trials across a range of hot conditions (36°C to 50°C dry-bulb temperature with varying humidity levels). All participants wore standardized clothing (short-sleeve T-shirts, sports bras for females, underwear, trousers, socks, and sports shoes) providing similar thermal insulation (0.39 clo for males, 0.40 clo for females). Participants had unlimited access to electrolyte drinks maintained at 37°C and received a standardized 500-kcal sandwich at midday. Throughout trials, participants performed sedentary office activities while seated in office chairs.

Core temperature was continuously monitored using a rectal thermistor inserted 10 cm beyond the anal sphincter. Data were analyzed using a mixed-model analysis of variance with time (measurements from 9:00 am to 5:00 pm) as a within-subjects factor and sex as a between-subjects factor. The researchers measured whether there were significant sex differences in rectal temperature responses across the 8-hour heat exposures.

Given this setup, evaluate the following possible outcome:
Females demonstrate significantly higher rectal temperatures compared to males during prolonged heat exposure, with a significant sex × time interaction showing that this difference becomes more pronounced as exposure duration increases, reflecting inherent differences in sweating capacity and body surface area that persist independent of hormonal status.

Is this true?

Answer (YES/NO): NO